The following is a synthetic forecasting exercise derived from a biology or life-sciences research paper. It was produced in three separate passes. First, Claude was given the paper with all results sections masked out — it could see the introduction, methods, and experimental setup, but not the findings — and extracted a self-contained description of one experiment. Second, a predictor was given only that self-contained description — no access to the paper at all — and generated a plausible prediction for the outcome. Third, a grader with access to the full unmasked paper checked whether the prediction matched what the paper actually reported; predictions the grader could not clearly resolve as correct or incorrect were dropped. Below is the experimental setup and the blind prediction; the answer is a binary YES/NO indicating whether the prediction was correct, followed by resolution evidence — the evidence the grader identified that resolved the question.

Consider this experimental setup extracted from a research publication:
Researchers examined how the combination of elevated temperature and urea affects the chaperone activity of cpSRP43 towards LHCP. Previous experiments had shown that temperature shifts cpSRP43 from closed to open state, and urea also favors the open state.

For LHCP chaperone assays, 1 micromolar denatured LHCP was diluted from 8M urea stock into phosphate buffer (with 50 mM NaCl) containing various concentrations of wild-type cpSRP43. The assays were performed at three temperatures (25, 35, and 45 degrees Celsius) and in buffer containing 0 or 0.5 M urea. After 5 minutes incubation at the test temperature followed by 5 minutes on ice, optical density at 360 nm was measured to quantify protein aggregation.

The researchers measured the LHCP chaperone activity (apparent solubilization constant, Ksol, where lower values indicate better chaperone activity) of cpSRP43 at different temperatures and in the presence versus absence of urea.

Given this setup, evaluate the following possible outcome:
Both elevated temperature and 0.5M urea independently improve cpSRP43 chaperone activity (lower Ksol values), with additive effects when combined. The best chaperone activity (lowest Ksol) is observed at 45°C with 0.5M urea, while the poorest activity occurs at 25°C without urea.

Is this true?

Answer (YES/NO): NO